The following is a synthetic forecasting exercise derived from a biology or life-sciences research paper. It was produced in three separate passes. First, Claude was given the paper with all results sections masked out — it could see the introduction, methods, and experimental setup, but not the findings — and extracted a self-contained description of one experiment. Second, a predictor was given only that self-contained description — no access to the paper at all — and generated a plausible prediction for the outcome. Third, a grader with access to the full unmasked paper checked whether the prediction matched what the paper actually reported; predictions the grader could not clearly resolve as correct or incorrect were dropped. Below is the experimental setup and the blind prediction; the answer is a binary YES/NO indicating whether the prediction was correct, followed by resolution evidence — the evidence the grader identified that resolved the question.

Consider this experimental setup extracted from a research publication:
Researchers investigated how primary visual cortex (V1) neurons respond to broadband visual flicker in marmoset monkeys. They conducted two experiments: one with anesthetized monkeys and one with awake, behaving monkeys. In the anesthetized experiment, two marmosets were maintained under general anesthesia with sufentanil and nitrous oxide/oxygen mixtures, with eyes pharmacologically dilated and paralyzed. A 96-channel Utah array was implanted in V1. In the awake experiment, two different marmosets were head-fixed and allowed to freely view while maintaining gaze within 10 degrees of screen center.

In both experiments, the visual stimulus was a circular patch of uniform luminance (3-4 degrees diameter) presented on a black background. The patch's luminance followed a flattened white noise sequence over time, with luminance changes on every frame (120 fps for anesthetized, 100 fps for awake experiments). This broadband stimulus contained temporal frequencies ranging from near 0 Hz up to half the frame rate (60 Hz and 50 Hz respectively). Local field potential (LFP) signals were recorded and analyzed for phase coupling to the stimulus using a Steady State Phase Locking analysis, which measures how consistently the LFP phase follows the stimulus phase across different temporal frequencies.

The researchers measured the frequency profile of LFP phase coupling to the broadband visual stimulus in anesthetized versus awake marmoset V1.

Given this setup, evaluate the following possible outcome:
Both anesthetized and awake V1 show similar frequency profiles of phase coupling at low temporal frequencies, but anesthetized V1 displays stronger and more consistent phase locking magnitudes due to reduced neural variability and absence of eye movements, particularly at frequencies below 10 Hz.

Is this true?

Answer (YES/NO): NO